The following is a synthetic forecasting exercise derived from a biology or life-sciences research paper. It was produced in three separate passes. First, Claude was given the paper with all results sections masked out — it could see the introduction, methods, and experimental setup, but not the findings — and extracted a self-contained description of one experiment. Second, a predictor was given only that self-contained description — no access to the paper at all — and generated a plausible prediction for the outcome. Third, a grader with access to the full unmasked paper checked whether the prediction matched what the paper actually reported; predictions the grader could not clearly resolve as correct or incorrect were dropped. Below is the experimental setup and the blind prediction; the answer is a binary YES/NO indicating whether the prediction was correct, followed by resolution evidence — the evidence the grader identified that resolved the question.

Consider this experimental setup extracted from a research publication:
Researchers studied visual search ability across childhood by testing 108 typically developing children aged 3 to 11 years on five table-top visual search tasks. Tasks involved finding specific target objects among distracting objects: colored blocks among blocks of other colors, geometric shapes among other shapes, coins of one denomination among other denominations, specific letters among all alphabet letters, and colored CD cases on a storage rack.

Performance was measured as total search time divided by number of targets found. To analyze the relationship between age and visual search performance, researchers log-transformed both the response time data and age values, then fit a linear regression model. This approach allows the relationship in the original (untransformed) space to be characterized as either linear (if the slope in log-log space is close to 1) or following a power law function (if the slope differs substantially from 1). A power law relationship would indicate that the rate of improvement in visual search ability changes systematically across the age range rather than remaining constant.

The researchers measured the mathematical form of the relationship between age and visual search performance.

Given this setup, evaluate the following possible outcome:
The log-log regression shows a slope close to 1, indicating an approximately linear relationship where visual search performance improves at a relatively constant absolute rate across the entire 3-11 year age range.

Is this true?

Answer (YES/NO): NO